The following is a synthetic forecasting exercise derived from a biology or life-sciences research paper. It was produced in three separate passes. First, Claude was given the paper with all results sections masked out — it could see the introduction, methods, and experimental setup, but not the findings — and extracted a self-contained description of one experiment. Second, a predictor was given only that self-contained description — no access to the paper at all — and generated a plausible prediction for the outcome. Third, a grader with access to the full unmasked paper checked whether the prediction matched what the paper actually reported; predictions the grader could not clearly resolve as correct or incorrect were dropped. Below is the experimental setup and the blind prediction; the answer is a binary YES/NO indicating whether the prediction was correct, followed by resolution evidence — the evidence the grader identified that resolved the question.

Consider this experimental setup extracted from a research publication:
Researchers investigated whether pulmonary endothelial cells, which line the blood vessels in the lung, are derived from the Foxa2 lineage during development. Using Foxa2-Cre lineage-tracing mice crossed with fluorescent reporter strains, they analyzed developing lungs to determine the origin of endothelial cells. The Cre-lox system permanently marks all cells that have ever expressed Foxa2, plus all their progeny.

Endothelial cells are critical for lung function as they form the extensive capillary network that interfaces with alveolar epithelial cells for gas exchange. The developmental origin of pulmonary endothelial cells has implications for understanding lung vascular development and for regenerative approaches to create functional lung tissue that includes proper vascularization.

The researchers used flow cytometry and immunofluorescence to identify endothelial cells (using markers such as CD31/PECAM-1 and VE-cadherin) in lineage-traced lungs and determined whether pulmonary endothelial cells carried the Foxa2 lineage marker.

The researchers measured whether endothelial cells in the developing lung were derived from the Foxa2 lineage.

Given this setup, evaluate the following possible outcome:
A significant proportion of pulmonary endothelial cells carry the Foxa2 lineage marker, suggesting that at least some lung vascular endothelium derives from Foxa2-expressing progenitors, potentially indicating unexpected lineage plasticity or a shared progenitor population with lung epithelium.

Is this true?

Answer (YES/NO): YES